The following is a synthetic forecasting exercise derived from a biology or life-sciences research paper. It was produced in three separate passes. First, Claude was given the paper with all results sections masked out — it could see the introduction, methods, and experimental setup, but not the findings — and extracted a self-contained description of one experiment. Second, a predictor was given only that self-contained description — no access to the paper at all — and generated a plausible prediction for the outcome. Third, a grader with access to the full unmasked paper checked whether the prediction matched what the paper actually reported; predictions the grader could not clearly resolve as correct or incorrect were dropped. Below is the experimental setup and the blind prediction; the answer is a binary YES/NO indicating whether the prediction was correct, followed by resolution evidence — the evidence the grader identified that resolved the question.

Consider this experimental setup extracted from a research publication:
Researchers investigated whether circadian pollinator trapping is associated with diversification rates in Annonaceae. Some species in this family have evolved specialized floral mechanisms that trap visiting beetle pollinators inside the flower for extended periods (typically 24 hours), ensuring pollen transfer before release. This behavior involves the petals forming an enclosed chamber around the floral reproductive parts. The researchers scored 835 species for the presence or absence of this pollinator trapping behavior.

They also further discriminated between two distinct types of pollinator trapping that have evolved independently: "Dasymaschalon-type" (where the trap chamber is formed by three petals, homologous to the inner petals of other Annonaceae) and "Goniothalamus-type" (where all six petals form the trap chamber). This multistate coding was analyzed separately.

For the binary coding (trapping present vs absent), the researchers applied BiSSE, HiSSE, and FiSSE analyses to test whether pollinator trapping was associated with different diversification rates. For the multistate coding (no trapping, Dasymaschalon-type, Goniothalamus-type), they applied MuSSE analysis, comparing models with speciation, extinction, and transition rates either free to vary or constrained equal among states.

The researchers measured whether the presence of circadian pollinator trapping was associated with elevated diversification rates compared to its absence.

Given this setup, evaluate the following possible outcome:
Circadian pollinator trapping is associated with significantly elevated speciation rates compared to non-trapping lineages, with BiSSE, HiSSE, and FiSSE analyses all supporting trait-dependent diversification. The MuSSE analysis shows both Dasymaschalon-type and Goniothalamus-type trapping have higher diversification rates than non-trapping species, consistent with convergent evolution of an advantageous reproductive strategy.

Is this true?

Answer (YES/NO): NO